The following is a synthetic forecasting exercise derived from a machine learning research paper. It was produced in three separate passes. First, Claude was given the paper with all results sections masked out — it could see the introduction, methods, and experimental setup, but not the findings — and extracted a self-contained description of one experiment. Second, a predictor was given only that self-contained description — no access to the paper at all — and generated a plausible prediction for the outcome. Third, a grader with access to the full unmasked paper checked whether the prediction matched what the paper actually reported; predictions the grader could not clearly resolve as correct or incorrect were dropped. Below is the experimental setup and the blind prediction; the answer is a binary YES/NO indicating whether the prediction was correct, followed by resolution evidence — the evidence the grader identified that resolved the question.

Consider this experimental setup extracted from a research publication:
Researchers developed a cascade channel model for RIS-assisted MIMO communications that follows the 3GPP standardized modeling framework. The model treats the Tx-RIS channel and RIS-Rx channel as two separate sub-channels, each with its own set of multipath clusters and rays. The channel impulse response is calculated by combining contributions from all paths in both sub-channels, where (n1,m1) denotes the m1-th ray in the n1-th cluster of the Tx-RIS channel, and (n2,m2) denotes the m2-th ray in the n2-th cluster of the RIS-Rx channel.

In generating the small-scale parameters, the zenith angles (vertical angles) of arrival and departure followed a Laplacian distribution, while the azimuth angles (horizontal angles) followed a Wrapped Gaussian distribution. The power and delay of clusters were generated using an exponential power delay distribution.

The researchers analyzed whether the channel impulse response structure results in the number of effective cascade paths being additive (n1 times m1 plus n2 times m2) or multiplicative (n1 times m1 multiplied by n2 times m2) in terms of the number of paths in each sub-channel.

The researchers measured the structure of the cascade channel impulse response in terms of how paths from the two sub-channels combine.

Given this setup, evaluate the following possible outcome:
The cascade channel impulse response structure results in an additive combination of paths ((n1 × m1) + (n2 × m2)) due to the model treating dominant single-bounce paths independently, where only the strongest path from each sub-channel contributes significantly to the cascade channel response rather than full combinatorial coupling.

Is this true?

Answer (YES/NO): NO